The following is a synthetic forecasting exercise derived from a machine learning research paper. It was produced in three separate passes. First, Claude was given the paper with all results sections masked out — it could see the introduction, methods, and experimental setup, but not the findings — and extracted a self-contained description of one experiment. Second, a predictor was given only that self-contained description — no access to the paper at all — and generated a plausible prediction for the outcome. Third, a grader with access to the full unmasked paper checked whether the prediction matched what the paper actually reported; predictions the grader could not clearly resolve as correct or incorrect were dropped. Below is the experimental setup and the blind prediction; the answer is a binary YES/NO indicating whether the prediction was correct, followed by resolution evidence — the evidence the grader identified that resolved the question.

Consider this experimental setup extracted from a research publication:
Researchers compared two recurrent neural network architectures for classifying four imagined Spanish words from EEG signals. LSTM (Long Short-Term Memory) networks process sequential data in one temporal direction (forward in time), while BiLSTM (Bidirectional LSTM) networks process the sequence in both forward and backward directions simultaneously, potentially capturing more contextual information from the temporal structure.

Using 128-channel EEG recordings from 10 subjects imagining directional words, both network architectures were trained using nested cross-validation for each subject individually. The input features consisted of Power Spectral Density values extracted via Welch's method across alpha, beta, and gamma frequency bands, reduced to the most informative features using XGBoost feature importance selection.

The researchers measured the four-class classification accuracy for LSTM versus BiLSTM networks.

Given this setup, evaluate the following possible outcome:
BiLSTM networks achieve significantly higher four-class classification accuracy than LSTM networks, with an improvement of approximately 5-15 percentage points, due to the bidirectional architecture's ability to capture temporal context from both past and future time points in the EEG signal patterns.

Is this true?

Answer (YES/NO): NO